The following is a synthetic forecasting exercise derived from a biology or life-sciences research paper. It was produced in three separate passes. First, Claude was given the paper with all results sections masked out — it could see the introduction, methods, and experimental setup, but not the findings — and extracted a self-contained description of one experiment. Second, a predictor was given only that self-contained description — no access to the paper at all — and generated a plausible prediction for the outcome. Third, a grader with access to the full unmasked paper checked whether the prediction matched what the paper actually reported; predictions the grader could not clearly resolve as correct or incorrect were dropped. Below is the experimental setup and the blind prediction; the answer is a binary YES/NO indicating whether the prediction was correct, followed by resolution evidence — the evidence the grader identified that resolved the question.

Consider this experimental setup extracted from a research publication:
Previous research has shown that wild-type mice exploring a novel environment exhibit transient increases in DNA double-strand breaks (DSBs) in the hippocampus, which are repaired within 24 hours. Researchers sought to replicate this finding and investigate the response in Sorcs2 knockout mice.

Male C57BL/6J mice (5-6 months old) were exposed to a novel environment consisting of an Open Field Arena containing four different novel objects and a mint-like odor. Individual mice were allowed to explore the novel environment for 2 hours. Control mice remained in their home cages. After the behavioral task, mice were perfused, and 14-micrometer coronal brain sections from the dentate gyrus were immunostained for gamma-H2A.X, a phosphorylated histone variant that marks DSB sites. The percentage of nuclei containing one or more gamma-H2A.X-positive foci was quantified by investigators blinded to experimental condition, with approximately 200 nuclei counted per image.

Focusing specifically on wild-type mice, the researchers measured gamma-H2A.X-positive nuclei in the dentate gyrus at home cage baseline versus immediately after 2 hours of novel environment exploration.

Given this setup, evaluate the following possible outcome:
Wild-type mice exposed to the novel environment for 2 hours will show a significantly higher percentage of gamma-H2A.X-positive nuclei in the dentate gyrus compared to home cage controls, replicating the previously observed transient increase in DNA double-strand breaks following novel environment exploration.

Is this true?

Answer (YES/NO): YES